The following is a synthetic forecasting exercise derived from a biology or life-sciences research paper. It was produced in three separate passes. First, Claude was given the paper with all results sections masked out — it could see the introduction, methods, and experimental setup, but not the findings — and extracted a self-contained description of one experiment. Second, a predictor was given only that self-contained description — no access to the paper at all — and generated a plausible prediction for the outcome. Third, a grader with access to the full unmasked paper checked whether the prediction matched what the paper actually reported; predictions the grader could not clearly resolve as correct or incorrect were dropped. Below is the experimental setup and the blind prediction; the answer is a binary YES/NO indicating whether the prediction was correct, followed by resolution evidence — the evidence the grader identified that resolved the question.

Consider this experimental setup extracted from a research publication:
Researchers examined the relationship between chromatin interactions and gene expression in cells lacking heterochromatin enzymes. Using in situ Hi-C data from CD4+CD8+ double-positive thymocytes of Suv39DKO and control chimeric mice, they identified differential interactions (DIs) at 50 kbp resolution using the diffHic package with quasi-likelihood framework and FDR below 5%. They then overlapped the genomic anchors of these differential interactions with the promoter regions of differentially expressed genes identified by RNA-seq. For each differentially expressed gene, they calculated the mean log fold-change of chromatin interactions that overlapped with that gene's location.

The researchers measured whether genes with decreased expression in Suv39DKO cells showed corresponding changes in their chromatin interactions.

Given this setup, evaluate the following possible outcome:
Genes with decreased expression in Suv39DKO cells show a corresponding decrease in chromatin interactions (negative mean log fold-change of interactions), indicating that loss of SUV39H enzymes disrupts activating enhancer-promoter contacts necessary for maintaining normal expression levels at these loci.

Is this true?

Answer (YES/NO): YES